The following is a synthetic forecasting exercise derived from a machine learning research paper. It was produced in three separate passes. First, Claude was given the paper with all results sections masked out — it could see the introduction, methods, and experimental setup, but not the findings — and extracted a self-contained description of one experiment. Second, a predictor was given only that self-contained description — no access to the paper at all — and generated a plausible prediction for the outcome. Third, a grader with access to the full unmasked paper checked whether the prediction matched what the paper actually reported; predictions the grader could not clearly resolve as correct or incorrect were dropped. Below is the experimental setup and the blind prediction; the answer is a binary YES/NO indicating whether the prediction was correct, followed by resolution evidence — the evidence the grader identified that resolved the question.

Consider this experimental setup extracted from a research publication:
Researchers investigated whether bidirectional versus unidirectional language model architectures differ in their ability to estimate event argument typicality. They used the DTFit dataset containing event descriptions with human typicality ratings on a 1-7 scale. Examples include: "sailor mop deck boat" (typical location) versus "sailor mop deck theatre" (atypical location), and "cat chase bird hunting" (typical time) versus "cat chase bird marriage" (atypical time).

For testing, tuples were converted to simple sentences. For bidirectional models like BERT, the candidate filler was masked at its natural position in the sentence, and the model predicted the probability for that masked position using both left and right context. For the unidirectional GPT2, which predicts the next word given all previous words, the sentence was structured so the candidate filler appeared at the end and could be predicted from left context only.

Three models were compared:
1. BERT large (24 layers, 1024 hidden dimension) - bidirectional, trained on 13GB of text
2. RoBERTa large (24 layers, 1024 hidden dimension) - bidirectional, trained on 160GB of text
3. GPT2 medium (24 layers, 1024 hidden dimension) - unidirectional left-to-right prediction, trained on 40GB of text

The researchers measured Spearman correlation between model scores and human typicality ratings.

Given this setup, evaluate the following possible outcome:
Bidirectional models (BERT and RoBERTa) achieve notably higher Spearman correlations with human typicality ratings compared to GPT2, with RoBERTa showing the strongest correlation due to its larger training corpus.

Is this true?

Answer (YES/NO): NO